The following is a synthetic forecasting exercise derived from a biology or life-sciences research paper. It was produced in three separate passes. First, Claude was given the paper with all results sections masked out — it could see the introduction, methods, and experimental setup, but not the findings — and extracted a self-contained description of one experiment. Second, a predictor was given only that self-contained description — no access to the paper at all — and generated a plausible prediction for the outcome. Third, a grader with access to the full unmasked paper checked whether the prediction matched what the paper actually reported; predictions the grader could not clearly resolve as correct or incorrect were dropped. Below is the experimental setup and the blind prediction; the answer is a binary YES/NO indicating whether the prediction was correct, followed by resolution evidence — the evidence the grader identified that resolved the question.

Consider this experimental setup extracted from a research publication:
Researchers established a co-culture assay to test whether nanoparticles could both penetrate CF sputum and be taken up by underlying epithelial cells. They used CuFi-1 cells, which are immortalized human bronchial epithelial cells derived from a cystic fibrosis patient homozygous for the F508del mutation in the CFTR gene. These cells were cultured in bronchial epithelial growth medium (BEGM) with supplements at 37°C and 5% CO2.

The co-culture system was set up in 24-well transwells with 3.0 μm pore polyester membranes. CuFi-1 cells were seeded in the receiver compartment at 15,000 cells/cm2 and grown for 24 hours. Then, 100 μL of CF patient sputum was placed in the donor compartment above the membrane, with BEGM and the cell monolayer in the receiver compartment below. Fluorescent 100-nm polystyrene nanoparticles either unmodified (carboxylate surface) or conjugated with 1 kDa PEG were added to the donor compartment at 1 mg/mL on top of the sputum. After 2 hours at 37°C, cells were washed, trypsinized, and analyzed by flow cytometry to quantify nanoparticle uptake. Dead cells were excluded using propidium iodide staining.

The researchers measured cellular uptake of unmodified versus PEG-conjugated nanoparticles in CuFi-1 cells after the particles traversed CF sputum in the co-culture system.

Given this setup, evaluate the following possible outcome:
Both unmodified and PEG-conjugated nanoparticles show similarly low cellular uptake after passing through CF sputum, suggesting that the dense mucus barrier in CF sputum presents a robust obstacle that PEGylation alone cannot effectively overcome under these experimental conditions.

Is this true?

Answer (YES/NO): YES